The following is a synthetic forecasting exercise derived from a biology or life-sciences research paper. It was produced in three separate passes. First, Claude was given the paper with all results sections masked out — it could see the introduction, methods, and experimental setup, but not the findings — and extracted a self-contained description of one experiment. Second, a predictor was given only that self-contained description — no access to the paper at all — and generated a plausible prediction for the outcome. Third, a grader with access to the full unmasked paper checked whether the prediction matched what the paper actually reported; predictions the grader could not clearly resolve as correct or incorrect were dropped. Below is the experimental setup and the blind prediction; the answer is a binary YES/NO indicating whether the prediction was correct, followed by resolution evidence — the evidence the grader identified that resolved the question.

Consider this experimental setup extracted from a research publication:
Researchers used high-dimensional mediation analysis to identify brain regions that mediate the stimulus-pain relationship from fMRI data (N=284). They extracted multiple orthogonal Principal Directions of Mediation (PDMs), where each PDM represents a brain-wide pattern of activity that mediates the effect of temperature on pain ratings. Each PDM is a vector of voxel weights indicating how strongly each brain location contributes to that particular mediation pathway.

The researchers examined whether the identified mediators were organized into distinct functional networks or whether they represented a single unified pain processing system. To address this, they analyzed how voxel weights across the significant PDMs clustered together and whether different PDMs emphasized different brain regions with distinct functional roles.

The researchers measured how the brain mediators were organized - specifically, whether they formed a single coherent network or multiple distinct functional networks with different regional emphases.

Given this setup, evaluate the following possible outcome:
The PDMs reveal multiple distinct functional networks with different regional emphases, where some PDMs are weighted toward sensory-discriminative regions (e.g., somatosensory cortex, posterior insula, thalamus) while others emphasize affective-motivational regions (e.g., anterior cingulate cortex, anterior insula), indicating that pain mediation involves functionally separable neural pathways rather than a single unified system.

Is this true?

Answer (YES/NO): NO